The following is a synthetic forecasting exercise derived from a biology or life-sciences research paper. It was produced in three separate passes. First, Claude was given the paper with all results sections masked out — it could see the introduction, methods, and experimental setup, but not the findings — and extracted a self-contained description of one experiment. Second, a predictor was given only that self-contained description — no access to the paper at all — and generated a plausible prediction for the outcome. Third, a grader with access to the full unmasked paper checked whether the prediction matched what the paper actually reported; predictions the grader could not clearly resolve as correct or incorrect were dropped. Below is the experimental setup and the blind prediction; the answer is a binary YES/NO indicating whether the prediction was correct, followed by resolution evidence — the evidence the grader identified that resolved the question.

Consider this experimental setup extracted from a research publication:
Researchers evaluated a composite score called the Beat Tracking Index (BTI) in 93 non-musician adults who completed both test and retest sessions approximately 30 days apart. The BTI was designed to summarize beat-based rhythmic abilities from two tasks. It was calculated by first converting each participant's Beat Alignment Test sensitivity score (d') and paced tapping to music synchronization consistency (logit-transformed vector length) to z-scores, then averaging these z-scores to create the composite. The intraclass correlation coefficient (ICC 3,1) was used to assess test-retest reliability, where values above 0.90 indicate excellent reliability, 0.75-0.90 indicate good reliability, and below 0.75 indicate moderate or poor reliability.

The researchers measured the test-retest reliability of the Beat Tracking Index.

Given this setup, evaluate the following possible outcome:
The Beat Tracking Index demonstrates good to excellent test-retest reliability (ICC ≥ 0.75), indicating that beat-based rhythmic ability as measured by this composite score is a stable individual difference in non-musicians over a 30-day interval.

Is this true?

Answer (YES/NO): YES